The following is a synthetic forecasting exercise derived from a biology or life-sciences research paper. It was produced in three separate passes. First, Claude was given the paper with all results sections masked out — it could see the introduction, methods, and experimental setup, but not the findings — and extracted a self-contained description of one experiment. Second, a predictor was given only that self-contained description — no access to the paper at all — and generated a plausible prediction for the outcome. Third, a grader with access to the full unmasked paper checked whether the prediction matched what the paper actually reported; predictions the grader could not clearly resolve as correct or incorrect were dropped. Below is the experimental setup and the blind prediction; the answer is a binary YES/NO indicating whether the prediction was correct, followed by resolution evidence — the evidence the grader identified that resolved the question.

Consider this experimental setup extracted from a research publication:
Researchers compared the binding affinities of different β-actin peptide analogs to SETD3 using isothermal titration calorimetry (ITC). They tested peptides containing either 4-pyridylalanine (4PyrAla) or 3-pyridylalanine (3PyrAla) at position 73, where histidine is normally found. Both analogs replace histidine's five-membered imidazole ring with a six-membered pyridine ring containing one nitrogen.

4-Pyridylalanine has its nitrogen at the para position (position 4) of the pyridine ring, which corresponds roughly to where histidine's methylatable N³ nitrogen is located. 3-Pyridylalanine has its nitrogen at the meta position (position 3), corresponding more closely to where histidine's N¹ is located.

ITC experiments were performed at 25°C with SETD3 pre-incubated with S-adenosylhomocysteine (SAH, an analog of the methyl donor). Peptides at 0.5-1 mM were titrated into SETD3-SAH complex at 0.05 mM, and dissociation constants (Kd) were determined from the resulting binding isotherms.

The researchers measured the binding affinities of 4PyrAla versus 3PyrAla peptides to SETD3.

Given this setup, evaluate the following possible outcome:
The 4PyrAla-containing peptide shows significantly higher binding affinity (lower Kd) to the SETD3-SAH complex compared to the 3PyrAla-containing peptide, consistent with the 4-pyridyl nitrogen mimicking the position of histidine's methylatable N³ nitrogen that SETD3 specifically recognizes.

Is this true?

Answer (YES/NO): YES